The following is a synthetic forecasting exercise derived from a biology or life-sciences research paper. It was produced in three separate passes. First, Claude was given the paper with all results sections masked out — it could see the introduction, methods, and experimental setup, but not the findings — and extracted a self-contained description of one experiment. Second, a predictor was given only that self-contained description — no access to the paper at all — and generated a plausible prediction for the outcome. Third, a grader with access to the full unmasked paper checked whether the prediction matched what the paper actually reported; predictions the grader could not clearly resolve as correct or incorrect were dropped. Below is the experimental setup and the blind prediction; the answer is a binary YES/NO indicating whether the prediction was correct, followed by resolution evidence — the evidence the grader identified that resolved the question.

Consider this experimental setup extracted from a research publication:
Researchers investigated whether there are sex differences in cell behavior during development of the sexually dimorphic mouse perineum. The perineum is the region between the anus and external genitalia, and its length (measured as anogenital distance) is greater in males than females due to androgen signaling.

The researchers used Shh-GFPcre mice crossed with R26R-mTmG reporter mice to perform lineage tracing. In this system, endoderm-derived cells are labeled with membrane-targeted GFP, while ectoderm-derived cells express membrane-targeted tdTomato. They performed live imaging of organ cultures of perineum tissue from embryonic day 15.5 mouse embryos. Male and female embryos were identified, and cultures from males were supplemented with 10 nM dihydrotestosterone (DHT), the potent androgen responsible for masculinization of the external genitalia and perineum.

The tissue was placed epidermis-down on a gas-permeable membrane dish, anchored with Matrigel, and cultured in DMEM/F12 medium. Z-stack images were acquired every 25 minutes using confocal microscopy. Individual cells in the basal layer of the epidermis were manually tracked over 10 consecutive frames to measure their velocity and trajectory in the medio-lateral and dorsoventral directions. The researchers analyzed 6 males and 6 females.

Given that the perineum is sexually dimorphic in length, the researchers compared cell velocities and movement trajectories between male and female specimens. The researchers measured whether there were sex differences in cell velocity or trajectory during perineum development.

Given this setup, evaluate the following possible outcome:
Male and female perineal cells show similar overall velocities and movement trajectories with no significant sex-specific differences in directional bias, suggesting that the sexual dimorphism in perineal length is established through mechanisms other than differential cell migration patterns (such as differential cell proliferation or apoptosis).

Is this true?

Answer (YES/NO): YES